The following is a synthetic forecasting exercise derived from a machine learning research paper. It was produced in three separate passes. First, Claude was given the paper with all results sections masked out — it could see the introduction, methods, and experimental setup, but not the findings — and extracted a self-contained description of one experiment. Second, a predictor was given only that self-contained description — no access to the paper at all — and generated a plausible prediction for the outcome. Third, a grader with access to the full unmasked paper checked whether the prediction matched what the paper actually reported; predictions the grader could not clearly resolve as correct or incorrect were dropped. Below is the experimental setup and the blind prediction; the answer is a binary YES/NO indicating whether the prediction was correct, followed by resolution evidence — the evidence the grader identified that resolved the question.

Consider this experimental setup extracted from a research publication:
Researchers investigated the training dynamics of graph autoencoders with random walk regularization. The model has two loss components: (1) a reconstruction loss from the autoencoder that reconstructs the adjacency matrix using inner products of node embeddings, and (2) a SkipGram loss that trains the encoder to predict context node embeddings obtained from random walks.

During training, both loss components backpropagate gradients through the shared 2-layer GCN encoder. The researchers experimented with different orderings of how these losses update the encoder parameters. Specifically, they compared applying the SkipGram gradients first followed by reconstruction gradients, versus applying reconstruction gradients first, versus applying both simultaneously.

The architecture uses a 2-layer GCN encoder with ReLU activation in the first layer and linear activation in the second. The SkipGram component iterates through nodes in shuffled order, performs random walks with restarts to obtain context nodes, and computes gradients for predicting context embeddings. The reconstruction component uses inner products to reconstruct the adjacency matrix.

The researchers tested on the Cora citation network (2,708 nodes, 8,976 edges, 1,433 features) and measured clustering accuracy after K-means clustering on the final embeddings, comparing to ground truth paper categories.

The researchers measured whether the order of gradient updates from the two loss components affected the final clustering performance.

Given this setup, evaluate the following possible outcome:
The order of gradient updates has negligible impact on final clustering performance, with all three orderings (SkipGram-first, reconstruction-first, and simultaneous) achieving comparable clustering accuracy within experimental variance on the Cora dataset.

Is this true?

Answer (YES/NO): NO